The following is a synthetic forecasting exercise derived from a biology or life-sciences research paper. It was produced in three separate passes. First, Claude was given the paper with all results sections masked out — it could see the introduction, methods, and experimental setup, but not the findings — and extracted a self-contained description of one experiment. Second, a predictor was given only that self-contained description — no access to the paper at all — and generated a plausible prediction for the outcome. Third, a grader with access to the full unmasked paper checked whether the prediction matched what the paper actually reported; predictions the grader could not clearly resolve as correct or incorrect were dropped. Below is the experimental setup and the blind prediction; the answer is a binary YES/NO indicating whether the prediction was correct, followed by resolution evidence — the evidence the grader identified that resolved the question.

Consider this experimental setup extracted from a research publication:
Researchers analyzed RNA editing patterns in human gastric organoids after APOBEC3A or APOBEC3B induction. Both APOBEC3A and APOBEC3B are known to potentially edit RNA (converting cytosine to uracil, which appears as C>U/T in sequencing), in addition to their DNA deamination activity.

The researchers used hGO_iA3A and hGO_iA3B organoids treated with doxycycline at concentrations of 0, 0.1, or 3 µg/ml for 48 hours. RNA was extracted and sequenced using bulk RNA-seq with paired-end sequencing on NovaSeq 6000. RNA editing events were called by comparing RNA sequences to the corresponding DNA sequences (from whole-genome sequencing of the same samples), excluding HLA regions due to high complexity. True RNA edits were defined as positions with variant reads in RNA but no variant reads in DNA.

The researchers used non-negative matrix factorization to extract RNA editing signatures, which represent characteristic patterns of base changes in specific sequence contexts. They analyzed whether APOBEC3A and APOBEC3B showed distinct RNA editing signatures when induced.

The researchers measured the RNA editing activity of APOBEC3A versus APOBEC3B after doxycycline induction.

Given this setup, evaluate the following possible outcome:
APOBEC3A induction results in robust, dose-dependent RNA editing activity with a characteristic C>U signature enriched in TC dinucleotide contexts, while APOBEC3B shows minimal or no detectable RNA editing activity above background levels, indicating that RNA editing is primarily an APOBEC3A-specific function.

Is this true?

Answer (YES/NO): NO